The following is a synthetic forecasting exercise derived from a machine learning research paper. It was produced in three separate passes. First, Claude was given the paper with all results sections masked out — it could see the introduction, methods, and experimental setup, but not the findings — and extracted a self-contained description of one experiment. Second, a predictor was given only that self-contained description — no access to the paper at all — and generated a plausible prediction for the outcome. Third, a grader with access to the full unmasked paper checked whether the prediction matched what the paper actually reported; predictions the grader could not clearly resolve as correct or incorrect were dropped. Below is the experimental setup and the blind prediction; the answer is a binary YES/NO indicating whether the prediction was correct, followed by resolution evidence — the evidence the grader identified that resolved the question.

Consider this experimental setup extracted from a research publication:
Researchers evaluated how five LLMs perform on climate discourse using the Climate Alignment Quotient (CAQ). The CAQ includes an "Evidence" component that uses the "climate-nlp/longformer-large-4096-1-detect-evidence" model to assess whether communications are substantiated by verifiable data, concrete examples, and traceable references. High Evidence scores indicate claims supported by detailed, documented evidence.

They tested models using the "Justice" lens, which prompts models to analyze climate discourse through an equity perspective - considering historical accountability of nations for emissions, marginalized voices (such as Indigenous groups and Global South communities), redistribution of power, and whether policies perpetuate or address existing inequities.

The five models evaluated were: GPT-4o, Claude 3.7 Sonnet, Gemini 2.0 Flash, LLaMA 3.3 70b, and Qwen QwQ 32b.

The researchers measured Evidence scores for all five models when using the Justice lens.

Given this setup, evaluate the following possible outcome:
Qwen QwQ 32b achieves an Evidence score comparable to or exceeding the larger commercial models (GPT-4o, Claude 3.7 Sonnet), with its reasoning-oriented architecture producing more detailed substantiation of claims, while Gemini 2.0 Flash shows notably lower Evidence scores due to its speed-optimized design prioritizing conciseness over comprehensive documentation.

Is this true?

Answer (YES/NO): NO